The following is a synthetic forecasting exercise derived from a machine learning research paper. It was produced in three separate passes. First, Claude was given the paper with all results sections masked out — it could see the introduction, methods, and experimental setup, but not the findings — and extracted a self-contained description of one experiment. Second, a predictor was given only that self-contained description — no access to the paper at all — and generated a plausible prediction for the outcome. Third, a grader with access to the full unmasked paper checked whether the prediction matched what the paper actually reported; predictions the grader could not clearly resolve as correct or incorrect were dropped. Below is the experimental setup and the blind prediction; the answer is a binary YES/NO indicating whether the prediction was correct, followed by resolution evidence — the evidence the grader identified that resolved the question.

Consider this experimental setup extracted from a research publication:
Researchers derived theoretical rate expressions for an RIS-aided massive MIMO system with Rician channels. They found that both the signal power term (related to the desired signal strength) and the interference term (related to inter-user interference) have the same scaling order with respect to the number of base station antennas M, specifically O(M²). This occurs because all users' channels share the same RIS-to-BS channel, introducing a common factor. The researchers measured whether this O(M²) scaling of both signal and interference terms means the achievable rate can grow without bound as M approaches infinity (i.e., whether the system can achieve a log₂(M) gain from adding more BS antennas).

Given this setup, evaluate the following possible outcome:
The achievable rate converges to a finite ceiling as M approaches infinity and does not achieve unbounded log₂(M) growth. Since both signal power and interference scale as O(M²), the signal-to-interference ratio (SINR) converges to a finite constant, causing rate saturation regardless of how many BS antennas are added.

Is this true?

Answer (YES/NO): YES